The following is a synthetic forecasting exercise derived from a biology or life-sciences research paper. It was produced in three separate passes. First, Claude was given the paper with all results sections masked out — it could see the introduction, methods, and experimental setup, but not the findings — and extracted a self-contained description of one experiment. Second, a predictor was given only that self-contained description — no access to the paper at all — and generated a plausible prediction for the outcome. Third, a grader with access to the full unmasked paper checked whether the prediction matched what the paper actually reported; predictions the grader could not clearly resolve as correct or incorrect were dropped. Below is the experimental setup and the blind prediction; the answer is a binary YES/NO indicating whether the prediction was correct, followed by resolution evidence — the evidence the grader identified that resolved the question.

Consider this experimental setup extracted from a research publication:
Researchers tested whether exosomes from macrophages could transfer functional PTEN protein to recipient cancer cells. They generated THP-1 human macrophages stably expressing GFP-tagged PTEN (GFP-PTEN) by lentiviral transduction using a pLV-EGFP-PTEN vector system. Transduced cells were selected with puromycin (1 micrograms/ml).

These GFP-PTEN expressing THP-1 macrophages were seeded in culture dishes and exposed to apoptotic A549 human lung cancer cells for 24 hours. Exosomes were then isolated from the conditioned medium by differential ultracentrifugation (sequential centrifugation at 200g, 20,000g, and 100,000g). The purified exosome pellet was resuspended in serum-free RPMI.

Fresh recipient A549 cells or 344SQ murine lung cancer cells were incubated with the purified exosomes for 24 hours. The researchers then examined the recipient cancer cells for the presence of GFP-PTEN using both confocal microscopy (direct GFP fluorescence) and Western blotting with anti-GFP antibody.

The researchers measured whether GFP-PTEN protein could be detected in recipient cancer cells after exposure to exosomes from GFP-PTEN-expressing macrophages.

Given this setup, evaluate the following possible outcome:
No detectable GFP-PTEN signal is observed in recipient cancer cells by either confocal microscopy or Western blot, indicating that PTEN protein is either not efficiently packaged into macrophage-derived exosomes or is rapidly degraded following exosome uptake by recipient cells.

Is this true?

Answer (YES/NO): NO